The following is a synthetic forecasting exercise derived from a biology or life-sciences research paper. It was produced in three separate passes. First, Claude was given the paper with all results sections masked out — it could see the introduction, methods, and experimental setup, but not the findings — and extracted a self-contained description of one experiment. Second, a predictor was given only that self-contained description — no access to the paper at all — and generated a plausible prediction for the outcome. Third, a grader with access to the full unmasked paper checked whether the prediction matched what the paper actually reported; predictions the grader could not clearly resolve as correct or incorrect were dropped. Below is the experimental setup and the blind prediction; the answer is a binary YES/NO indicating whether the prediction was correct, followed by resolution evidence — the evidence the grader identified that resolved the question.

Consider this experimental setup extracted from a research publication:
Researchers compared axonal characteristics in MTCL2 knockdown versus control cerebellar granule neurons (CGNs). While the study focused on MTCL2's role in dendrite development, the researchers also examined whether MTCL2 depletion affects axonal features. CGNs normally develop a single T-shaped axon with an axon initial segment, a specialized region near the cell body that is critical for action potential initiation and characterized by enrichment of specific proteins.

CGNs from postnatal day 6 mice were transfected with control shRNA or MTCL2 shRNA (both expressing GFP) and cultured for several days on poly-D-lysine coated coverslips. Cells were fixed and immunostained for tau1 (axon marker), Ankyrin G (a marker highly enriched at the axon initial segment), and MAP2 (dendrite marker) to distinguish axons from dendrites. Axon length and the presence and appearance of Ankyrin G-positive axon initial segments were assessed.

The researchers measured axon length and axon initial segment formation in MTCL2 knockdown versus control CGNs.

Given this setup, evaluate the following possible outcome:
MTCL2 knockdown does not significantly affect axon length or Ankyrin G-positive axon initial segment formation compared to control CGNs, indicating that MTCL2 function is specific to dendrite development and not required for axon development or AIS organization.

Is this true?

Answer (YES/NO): YES